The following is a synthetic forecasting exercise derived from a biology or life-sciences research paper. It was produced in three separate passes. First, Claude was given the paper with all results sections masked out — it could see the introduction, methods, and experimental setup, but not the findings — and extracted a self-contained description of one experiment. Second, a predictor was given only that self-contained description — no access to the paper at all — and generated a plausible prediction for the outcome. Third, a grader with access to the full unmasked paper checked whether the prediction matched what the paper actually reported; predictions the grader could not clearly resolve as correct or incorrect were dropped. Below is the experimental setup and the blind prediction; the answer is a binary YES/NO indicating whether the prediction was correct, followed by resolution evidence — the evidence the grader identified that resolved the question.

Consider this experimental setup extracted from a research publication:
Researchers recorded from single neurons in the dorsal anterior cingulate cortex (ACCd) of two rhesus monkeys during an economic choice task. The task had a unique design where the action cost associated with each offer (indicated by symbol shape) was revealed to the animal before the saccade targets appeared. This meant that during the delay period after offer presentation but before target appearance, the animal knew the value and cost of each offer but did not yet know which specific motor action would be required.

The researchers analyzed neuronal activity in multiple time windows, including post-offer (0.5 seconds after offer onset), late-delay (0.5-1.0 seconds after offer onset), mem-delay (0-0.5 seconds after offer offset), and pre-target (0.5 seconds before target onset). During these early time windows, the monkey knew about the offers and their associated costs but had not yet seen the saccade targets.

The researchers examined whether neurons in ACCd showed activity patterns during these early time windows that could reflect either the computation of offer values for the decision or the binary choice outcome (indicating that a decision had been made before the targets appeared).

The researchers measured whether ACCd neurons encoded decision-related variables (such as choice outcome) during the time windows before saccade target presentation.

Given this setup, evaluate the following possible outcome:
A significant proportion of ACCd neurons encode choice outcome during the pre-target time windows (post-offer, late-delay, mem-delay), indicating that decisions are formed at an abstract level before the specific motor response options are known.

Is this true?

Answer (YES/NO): YES